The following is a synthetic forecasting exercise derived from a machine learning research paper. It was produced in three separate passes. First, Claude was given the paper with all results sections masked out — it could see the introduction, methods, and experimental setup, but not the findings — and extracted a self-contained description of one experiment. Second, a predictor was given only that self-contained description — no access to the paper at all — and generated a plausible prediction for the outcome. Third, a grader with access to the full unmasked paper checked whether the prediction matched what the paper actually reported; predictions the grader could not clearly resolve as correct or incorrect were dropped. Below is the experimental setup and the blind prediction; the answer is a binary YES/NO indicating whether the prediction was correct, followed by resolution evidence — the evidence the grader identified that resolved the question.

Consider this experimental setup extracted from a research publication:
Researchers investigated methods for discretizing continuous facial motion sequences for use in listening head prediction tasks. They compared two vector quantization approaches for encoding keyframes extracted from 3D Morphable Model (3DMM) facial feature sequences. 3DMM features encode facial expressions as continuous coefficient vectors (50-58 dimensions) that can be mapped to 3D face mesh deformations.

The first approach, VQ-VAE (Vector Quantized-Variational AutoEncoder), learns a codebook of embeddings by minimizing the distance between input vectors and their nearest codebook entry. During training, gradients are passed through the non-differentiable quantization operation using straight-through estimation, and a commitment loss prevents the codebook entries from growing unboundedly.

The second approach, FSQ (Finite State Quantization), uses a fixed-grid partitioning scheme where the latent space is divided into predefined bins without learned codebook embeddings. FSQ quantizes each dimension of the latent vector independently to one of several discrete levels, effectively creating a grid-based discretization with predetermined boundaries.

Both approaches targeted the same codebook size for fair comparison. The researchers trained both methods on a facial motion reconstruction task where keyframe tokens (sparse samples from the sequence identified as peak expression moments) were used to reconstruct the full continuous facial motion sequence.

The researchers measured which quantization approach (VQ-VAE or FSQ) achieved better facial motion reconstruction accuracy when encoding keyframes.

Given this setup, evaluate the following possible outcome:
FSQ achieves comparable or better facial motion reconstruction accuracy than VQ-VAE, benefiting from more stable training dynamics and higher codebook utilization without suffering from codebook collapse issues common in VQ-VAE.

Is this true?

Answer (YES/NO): NO